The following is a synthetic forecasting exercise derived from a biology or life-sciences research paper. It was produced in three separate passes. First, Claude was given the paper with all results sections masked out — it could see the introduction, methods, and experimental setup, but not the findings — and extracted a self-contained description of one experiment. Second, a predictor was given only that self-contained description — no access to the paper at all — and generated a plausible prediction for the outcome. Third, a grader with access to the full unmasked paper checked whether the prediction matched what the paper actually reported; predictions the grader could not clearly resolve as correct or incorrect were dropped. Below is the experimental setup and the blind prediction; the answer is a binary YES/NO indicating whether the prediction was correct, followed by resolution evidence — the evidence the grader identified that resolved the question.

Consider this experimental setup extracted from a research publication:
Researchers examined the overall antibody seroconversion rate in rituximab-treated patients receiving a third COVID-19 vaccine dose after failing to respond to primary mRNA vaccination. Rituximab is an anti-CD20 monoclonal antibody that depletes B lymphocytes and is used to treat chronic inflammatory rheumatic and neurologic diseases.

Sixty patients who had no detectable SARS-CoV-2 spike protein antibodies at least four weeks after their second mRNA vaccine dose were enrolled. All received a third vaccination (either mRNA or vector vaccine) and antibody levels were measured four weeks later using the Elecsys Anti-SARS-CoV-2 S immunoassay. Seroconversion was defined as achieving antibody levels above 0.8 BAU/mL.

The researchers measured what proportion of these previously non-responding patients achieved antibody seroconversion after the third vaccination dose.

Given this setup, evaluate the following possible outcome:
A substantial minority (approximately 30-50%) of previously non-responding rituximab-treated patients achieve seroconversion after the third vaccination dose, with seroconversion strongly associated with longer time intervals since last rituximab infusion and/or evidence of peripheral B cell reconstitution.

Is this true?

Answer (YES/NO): NO